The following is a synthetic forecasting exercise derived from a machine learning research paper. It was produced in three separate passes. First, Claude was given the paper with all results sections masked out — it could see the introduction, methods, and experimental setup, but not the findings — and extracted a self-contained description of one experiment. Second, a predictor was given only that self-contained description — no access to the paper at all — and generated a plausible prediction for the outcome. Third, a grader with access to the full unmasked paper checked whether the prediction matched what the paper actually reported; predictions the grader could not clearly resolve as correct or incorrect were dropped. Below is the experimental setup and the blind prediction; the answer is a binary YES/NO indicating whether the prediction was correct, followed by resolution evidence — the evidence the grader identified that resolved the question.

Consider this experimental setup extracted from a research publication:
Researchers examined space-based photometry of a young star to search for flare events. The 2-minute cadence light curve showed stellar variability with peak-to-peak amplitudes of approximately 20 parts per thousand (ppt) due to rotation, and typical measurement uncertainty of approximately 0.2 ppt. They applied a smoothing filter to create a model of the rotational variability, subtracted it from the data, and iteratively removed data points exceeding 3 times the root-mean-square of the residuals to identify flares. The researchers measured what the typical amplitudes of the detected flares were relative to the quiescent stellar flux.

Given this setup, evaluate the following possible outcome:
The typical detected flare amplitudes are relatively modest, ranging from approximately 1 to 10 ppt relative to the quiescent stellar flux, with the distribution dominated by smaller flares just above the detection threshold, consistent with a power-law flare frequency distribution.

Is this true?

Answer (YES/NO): NO